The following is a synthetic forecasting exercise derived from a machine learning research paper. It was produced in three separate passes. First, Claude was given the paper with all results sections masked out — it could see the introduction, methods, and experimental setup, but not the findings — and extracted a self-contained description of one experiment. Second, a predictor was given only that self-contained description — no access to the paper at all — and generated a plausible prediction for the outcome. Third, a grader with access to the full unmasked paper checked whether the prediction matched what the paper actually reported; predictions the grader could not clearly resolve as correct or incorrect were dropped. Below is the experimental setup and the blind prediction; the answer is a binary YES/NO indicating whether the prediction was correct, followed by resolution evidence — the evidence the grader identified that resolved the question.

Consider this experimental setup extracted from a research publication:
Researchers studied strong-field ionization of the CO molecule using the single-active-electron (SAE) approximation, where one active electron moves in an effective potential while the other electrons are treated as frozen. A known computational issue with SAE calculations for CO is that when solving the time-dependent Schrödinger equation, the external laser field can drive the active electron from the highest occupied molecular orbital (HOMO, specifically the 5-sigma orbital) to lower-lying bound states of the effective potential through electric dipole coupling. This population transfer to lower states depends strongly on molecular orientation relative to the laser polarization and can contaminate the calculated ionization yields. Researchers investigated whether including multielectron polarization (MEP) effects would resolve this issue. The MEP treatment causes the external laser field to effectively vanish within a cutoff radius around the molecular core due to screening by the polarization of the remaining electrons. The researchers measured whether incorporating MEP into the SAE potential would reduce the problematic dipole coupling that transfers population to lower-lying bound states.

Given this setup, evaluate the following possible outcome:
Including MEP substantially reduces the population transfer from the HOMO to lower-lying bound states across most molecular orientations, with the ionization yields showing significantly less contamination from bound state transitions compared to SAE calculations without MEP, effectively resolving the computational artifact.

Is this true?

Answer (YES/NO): YES